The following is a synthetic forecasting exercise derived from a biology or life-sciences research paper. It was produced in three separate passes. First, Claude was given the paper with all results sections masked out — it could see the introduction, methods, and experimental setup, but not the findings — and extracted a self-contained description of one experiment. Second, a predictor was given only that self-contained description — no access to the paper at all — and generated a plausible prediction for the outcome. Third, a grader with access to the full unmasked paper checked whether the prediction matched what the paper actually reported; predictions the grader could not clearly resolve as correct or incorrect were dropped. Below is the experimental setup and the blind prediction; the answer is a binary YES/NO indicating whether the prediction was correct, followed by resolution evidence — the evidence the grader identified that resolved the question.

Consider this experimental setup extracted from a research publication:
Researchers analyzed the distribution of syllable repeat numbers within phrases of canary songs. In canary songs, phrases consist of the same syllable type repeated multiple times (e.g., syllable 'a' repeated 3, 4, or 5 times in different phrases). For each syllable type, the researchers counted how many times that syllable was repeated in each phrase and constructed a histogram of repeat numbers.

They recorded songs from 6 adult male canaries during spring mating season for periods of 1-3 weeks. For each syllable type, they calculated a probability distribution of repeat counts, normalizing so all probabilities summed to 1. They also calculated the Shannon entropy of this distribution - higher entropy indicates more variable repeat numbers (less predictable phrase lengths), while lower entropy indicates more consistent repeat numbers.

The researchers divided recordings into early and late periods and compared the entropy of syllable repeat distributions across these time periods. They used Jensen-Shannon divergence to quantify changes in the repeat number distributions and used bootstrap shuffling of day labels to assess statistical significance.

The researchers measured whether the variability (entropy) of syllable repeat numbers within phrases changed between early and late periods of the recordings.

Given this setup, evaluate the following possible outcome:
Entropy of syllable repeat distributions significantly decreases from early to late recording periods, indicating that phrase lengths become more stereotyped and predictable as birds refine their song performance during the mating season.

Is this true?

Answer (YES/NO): NO